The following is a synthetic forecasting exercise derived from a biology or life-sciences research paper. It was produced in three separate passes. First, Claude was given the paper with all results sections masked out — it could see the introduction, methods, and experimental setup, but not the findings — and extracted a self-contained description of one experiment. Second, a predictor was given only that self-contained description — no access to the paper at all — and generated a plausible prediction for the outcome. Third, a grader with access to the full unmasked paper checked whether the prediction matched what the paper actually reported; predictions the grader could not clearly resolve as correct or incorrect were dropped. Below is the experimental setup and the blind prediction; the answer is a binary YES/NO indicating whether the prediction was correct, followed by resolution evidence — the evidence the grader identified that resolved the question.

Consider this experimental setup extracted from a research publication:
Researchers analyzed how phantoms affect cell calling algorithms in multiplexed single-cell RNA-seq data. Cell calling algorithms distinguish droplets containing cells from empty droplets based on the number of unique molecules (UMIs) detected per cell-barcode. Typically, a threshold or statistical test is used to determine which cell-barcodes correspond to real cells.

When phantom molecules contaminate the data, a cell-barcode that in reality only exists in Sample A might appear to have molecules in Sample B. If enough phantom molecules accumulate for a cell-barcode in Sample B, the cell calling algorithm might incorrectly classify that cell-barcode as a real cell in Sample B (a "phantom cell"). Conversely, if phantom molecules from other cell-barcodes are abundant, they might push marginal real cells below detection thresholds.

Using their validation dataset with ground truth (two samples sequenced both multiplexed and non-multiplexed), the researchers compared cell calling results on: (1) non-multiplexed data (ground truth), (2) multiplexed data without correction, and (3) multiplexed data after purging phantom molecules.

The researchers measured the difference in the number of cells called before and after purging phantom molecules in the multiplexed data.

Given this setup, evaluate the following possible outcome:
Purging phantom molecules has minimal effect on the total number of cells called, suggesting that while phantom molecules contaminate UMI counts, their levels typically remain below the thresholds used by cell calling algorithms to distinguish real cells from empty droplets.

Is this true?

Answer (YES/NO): NO